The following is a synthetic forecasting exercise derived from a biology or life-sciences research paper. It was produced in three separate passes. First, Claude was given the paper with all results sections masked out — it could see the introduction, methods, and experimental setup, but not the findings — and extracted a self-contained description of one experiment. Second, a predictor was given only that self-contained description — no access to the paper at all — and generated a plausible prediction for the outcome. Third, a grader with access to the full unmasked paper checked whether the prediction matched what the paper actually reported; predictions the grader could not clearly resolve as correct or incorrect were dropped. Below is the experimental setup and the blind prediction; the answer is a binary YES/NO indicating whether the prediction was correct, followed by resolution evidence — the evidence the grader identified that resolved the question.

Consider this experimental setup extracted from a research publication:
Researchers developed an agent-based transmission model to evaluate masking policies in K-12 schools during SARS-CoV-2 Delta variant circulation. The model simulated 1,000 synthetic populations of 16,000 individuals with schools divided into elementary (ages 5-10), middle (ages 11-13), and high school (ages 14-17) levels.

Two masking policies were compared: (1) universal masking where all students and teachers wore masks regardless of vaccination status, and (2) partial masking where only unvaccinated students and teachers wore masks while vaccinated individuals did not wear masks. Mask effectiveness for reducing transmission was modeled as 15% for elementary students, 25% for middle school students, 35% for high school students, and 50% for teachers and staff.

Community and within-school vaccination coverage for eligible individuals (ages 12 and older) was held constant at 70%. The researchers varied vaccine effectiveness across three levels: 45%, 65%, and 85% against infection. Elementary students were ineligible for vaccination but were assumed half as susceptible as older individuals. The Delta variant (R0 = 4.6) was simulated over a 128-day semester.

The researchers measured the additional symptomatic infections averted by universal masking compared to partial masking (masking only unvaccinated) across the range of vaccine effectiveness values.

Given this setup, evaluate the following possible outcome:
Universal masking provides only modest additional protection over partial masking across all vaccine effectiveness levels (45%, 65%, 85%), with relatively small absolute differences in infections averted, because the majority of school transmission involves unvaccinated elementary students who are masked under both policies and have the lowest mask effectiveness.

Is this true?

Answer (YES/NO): NO